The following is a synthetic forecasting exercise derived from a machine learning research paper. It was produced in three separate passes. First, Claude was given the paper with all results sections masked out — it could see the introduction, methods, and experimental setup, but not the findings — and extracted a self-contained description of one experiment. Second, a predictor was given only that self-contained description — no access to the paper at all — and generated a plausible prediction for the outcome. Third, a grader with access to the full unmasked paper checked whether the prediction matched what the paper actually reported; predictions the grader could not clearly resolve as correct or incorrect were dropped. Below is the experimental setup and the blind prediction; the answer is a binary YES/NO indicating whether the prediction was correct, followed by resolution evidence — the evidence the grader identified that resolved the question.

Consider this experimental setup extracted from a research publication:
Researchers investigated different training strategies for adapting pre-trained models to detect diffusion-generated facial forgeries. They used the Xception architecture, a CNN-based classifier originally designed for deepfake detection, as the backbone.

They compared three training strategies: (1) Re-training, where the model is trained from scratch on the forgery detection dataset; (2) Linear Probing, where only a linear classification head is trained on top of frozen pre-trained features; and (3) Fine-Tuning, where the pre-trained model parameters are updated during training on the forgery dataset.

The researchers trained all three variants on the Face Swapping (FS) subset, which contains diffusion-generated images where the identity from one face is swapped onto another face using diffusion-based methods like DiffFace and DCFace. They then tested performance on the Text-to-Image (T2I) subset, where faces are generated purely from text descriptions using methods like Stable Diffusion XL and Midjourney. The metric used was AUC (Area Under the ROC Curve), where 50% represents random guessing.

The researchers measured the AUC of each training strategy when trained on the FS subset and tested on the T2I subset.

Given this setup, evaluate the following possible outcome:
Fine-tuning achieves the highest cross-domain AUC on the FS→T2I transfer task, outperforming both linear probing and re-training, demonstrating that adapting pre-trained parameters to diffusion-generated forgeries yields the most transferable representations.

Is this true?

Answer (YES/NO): NO